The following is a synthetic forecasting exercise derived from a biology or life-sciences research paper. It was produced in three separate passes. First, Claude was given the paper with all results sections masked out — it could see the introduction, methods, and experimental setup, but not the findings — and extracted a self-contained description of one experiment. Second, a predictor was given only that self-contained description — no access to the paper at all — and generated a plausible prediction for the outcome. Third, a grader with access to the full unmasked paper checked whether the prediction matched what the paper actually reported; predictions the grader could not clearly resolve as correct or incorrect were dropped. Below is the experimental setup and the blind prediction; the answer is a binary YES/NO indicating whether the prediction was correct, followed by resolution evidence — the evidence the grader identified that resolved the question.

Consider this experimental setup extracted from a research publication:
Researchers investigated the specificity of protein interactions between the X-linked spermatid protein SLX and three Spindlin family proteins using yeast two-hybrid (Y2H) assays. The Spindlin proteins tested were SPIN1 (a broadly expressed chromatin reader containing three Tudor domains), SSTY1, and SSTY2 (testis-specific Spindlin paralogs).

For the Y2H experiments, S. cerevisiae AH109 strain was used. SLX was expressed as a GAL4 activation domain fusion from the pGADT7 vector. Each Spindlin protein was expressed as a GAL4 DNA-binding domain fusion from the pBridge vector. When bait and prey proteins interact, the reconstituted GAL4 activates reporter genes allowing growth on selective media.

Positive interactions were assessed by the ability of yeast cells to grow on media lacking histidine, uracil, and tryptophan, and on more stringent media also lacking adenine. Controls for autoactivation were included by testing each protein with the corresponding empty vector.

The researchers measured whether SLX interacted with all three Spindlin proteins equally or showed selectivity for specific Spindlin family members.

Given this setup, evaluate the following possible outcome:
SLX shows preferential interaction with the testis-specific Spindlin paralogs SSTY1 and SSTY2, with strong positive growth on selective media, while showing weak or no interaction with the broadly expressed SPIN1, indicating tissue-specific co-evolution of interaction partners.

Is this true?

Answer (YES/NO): NO